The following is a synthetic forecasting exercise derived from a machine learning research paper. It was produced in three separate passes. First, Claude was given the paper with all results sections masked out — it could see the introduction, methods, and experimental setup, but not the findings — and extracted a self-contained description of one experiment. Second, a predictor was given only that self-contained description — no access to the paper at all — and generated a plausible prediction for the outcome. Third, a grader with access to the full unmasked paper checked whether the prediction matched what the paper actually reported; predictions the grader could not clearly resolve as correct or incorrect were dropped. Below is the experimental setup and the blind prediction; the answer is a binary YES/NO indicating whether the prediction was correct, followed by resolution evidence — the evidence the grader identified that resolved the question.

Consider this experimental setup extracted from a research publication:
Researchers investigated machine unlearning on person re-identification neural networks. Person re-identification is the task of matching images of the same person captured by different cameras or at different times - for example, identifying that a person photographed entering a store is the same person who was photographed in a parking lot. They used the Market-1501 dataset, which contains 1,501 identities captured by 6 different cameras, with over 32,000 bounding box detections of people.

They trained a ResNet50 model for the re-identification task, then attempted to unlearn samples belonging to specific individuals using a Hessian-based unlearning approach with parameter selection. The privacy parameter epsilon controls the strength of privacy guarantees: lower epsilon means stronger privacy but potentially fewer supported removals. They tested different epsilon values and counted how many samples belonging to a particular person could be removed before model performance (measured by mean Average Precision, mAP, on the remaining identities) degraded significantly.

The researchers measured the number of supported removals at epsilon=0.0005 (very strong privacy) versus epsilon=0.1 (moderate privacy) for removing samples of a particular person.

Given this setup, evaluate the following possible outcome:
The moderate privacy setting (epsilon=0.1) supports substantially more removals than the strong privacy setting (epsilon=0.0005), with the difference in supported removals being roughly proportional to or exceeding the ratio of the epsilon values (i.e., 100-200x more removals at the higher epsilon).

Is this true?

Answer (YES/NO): NO